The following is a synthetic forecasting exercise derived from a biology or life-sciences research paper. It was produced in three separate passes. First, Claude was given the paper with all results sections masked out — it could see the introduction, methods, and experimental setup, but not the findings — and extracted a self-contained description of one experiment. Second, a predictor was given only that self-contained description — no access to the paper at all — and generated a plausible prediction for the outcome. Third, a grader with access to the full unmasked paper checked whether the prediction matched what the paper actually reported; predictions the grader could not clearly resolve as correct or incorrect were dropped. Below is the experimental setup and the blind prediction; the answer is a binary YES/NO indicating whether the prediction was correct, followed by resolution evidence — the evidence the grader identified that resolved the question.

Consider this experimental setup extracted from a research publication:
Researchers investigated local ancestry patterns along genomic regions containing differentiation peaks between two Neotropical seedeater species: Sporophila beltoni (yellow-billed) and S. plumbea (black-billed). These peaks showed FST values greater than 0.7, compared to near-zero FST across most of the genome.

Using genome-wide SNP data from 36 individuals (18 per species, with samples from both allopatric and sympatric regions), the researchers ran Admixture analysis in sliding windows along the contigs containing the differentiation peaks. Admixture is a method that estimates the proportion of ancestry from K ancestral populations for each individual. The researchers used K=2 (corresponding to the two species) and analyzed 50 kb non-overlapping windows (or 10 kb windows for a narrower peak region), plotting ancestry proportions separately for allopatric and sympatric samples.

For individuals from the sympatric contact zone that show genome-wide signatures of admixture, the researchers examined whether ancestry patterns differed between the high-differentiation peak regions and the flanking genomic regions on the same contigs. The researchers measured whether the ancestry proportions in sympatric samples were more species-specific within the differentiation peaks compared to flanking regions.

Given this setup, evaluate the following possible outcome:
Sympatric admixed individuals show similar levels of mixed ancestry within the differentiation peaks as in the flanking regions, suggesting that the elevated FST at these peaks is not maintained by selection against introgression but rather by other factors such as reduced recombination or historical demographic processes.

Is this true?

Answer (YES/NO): NO